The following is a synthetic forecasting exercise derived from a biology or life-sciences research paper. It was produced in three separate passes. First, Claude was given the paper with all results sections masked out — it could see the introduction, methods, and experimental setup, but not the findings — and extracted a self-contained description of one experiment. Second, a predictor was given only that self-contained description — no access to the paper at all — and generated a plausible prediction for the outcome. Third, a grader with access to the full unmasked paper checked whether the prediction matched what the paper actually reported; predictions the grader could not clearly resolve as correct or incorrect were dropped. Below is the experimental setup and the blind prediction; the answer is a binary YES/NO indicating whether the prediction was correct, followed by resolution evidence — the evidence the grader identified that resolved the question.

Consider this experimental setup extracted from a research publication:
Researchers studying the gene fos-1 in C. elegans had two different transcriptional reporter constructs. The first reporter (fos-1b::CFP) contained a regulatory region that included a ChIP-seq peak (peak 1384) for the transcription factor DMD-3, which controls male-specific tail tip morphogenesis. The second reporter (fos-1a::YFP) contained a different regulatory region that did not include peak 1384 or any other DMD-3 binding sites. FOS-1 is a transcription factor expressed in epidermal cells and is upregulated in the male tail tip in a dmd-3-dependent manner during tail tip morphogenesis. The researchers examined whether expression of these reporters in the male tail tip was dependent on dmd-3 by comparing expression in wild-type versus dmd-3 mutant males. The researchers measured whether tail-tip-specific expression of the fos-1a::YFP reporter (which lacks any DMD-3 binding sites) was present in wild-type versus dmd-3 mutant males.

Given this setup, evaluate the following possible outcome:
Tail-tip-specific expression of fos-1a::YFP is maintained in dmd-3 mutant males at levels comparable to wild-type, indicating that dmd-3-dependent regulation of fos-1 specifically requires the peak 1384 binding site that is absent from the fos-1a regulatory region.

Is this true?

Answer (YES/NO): NO